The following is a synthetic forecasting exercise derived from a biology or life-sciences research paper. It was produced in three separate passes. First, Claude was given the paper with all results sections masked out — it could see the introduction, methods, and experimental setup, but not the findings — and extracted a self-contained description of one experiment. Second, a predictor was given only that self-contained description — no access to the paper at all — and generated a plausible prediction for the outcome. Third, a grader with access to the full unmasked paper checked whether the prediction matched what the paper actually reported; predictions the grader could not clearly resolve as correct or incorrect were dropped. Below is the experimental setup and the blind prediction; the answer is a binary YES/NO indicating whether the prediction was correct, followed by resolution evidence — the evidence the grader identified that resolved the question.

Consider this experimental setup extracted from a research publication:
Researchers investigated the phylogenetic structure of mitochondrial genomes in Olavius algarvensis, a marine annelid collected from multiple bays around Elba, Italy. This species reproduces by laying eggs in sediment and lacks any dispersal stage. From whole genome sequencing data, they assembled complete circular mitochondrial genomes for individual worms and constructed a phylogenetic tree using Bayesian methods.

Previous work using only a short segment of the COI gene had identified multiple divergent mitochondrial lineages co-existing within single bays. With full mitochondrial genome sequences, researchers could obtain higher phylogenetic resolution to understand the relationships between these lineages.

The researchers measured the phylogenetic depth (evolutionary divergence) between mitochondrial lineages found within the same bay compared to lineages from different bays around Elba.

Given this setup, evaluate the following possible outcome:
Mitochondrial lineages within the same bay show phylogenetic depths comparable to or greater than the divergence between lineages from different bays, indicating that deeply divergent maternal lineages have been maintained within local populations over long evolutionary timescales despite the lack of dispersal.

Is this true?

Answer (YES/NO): YES